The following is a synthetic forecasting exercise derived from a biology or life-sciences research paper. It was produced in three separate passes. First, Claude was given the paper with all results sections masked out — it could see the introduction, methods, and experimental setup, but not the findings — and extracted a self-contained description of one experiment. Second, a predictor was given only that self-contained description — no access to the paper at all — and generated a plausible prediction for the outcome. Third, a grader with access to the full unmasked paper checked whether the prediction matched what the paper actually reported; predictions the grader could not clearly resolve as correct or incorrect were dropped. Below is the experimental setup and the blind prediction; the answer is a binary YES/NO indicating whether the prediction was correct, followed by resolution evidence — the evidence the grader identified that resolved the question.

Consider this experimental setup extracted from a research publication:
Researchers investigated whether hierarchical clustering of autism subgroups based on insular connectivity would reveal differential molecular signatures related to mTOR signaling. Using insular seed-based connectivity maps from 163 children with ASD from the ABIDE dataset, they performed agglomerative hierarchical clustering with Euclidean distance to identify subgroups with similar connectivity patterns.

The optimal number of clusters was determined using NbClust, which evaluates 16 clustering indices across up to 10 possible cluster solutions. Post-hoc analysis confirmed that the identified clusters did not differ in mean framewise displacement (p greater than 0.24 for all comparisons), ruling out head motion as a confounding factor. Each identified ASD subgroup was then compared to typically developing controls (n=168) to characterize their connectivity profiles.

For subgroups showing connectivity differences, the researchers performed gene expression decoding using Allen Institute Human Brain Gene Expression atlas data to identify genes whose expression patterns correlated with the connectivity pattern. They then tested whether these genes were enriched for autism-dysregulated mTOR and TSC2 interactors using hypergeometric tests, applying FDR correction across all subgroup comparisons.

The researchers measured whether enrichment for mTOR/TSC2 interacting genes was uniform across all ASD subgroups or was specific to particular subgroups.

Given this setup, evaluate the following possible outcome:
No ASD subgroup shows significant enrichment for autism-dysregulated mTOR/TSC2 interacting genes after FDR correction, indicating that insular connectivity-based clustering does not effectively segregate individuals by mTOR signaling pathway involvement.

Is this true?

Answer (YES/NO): NO